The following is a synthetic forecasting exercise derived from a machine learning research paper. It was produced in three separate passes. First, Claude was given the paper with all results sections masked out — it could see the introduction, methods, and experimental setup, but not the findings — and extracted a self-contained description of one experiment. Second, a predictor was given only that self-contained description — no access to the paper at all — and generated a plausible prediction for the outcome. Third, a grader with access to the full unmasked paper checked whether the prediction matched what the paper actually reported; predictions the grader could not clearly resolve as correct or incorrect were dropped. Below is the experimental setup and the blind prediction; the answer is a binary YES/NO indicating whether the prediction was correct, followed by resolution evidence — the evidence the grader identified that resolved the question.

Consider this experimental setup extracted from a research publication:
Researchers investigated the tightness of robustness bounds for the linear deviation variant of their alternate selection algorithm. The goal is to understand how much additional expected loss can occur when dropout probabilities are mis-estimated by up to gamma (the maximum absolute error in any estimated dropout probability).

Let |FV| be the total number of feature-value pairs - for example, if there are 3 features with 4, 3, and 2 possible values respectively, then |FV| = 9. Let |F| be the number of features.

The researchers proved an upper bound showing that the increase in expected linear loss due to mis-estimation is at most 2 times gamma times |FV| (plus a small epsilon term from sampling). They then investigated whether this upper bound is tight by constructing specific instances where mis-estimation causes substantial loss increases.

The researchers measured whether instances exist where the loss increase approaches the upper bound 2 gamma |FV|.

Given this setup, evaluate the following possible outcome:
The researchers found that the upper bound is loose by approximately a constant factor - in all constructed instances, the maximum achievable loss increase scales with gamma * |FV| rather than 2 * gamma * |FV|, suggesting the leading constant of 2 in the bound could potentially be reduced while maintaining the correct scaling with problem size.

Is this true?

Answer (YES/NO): YES